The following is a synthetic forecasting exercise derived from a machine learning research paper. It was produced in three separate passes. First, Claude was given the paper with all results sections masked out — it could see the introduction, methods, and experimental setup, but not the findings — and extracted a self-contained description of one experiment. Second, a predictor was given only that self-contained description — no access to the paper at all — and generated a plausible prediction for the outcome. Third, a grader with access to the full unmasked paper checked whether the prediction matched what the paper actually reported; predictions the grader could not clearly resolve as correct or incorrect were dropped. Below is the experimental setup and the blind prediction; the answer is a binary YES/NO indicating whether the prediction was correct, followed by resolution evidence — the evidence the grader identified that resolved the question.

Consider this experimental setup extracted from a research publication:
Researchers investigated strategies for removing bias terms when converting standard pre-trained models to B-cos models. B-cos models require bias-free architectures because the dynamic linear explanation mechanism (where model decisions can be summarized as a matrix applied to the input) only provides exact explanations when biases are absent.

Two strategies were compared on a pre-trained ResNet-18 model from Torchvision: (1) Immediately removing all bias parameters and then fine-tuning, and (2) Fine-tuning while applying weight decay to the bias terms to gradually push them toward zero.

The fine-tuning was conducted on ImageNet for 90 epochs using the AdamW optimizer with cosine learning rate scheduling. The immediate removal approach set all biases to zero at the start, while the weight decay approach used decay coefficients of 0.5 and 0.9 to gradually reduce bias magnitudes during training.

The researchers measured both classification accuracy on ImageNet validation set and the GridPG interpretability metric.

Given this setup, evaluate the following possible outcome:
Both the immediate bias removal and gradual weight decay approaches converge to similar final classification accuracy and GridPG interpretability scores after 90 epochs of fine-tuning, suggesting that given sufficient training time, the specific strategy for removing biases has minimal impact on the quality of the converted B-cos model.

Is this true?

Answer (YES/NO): NO